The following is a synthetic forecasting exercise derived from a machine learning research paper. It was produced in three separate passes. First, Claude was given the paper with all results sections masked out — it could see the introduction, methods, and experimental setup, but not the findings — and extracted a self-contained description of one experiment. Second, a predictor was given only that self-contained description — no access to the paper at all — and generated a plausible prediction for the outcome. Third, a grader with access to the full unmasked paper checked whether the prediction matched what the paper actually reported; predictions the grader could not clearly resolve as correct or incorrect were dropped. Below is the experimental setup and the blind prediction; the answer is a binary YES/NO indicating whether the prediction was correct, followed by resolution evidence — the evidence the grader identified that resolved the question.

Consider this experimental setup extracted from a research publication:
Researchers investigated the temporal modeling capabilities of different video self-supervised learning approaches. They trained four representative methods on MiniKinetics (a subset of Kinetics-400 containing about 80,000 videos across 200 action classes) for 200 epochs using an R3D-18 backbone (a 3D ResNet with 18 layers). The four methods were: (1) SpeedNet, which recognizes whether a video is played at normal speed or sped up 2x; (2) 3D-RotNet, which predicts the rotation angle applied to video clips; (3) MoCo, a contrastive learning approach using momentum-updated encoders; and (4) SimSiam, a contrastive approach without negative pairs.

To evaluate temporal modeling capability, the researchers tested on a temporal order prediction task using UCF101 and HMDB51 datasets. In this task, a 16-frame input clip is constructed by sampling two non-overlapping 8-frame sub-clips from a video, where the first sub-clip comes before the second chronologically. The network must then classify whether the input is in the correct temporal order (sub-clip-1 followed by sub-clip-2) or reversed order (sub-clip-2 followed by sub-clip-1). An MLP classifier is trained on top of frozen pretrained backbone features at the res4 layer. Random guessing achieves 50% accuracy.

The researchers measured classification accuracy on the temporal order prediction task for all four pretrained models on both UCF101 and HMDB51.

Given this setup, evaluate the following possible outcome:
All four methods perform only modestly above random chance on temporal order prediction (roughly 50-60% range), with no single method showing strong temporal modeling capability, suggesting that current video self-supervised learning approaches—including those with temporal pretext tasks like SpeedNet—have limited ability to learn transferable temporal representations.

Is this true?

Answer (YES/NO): NO